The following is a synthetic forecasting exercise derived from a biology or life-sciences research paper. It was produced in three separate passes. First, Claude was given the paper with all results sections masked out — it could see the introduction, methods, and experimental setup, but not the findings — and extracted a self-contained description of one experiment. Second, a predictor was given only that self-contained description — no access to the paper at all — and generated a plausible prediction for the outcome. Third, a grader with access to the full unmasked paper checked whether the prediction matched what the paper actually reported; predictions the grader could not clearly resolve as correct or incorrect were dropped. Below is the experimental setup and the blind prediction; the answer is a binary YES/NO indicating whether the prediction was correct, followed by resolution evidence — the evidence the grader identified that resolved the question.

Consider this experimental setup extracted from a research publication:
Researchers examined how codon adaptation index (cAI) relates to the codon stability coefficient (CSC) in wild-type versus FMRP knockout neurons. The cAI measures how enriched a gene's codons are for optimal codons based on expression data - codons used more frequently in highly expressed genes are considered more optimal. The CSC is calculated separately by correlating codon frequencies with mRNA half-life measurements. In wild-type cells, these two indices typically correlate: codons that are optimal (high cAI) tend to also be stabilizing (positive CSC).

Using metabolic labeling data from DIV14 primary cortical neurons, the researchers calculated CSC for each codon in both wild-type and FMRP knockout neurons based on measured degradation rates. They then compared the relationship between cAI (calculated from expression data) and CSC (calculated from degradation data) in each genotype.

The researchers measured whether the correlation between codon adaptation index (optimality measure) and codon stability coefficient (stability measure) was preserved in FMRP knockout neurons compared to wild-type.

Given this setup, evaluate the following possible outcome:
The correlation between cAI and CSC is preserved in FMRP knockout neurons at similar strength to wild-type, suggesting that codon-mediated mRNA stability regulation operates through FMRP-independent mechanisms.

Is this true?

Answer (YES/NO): NO